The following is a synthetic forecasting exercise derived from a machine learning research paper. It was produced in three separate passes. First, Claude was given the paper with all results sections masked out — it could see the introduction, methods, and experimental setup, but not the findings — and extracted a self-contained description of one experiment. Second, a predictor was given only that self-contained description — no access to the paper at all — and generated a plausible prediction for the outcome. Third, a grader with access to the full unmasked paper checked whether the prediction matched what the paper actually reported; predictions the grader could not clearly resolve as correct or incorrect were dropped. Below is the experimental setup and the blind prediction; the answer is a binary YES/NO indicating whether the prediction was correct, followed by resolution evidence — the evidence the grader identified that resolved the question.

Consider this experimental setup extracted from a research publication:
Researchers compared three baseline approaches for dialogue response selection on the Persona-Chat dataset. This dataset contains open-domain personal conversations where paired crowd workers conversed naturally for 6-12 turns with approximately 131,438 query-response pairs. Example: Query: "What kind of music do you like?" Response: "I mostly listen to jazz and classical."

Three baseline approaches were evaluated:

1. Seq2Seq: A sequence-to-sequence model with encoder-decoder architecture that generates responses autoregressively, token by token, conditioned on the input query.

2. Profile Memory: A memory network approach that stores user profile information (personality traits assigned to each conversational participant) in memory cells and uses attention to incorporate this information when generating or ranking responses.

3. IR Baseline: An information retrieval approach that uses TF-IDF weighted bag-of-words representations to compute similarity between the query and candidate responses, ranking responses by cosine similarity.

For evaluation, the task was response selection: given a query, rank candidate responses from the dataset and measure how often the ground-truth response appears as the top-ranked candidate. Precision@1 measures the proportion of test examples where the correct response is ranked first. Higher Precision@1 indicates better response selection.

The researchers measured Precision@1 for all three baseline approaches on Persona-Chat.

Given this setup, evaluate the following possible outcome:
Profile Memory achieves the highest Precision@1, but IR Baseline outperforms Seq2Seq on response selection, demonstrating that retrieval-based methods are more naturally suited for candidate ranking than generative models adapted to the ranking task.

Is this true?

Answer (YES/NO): NO